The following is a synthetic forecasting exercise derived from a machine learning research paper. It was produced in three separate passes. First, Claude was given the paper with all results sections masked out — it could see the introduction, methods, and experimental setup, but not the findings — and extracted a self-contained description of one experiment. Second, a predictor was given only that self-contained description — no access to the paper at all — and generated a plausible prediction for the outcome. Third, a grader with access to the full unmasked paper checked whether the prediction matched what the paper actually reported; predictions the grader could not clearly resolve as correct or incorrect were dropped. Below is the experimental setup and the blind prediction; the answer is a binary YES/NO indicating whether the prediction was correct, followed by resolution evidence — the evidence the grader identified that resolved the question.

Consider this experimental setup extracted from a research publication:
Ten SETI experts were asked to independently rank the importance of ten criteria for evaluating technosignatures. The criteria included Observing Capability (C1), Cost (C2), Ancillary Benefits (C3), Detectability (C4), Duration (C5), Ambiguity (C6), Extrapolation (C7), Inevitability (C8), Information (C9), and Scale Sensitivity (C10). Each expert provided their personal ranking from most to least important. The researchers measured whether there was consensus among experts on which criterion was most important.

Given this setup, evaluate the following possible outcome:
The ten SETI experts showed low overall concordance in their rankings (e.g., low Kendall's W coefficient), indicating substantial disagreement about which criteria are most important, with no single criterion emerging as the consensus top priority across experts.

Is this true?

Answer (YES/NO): NO